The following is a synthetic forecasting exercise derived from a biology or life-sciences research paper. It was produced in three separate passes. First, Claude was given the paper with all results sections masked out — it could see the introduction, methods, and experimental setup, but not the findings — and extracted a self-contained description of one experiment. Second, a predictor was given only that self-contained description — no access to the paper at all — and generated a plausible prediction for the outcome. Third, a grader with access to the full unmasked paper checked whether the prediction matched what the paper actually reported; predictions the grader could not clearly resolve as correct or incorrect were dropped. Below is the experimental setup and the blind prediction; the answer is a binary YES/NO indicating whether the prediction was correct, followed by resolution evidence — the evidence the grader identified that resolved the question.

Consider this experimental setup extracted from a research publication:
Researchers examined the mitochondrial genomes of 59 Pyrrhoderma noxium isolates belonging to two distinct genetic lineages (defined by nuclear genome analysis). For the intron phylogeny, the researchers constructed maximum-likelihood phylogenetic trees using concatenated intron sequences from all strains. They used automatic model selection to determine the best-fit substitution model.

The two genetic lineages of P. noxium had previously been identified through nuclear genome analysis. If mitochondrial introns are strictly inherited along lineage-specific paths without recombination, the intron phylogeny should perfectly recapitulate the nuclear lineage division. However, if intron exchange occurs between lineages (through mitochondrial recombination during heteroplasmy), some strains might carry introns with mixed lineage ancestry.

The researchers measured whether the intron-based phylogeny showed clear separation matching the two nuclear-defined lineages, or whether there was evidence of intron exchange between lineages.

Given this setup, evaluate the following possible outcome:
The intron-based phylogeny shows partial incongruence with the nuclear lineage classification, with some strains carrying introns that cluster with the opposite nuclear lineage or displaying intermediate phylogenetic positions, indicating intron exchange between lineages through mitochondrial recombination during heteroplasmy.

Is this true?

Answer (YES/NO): YES